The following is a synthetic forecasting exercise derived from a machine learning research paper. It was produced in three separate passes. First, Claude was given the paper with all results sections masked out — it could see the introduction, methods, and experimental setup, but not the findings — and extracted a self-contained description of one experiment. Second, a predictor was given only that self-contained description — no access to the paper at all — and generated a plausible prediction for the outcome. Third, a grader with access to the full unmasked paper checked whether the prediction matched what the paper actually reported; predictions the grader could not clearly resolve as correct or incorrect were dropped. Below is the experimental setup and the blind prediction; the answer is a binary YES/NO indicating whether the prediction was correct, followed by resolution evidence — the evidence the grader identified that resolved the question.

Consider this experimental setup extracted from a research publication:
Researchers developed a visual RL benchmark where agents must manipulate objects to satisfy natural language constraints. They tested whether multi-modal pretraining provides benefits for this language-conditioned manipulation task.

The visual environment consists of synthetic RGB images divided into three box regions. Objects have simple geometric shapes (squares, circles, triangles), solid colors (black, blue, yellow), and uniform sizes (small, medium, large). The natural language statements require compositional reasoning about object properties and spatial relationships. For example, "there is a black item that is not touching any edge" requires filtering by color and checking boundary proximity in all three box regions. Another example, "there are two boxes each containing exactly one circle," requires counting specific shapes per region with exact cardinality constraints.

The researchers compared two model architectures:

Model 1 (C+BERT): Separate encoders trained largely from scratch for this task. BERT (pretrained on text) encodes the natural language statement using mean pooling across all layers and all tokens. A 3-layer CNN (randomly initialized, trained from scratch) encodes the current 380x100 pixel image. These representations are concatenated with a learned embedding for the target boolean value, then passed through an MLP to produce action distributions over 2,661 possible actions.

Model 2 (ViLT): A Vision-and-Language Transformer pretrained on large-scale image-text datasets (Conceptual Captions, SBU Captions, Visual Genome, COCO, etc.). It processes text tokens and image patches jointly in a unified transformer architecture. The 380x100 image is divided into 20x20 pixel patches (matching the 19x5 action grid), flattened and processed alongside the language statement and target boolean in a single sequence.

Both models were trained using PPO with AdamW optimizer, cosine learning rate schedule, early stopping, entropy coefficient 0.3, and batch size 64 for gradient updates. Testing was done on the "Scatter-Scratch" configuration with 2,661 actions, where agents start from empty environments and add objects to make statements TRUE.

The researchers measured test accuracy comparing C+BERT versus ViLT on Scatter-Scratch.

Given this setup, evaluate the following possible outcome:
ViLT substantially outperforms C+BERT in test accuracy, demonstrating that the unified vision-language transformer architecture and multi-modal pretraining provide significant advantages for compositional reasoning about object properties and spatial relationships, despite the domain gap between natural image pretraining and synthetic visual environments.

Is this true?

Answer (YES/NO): NO